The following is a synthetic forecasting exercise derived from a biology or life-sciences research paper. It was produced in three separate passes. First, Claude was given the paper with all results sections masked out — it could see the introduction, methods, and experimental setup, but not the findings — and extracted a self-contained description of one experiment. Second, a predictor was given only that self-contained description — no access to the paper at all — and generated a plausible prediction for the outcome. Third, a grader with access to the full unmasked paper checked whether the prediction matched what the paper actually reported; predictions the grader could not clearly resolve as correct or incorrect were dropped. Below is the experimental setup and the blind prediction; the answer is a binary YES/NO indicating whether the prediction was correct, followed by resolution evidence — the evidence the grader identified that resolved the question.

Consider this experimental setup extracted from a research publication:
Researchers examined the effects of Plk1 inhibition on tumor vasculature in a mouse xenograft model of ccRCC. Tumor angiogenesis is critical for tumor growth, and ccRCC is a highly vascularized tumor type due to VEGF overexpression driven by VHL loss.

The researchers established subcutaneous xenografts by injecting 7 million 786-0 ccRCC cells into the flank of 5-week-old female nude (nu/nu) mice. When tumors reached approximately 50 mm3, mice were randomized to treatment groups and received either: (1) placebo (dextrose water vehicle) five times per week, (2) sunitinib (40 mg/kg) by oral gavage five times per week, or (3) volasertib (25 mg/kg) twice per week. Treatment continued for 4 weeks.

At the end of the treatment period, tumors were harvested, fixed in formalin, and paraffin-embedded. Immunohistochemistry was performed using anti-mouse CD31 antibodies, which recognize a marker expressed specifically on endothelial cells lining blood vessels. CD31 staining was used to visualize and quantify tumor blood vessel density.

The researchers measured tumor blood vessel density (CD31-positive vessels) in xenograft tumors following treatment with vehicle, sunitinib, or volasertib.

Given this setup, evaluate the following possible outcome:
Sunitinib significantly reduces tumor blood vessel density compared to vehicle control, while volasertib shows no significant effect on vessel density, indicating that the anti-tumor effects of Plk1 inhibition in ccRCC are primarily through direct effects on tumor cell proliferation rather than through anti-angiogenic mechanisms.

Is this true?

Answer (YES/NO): NO